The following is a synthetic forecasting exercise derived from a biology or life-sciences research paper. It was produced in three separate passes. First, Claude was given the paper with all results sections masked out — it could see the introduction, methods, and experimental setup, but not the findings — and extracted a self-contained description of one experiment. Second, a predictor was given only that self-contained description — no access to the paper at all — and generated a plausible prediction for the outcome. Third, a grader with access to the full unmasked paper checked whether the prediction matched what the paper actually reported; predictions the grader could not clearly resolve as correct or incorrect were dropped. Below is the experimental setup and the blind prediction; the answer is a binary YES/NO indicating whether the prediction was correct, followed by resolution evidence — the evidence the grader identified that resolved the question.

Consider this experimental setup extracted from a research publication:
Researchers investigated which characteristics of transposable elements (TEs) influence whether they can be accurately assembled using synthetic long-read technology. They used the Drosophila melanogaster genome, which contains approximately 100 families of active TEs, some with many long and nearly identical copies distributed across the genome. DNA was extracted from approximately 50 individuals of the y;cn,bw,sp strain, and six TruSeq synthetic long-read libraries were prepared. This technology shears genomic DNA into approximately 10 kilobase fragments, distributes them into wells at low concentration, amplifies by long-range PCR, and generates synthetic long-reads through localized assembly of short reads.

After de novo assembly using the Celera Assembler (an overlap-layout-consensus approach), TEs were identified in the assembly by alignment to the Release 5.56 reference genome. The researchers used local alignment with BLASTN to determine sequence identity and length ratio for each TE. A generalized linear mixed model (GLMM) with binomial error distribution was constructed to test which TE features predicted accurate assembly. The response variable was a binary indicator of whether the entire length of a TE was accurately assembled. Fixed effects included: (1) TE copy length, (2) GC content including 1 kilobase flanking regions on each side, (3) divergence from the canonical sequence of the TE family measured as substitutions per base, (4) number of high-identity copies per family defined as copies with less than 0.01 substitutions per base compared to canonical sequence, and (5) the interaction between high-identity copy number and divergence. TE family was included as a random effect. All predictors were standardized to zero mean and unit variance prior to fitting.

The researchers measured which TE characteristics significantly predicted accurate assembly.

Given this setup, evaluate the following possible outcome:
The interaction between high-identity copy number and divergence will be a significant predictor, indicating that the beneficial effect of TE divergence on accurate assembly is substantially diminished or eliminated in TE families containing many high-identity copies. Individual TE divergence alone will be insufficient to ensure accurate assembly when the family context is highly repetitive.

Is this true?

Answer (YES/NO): NO